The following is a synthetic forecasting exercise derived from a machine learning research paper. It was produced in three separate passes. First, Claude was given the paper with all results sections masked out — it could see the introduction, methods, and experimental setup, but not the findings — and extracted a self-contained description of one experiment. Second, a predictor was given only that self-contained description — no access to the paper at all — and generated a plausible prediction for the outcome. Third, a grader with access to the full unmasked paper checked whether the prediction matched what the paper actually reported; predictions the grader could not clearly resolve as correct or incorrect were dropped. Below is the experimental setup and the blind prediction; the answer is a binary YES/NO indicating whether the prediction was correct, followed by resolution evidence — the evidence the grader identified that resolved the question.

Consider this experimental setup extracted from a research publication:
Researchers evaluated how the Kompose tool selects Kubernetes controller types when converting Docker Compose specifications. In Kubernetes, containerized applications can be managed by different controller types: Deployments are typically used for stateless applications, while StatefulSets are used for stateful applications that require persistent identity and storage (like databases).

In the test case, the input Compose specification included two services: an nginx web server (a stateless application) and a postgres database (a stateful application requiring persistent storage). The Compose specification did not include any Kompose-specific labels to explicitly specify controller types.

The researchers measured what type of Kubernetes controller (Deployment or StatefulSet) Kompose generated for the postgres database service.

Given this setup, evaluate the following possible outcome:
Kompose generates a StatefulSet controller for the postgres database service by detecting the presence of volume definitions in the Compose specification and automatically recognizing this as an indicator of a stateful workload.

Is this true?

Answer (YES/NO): NO